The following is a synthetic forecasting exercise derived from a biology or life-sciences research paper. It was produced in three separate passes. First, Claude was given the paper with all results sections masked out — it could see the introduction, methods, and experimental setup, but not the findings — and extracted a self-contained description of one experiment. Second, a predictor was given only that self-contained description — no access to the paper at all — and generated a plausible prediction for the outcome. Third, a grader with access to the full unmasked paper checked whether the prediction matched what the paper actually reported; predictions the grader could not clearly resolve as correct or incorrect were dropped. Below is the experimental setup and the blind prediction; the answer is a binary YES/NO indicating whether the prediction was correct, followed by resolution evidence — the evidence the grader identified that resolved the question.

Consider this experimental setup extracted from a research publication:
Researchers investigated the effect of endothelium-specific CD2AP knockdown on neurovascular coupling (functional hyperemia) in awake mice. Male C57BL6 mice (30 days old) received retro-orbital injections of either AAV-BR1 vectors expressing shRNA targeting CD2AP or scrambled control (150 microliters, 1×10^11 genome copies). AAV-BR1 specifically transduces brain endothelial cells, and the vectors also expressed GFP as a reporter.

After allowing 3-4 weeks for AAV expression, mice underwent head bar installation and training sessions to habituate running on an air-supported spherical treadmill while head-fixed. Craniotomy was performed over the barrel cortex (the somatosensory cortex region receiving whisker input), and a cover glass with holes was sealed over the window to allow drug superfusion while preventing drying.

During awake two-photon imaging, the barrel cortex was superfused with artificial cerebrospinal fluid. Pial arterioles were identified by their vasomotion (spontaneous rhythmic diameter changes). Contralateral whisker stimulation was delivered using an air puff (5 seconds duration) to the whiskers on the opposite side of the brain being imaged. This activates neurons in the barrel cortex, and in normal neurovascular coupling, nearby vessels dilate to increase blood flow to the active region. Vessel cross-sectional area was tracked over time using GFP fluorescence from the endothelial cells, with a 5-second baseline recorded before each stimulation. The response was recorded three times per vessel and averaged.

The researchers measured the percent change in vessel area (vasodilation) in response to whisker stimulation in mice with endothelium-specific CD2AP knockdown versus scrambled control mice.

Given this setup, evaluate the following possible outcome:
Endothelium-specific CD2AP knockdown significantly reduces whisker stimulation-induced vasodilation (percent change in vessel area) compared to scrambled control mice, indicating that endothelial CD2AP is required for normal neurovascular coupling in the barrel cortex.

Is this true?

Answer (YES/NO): YES